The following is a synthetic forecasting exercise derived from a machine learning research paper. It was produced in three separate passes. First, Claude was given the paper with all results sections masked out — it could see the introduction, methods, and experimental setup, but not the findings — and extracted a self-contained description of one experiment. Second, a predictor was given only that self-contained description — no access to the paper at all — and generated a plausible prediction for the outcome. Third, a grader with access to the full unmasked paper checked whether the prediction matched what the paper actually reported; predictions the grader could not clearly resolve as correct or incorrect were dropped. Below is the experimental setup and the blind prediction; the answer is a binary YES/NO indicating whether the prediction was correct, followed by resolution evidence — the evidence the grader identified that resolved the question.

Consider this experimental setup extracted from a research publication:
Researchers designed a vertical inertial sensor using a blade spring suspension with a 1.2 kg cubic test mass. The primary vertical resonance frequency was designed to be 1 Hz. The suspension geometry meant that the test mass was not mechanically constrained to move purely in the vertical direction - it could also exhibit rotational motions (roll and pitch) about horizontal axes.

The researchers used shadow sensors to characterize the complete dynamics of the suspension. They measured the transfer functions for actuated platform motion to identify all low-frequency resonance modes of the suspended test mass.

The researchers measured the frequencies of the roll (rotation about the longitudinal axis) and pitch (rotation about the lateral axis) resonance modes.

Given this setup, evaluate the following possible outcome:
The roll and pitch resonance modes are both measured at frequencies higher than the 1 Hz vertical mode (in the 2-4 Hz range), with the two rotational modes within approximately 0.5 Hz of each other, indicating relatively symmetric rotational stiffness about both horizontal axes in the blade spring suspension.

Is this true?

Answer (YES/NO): NO